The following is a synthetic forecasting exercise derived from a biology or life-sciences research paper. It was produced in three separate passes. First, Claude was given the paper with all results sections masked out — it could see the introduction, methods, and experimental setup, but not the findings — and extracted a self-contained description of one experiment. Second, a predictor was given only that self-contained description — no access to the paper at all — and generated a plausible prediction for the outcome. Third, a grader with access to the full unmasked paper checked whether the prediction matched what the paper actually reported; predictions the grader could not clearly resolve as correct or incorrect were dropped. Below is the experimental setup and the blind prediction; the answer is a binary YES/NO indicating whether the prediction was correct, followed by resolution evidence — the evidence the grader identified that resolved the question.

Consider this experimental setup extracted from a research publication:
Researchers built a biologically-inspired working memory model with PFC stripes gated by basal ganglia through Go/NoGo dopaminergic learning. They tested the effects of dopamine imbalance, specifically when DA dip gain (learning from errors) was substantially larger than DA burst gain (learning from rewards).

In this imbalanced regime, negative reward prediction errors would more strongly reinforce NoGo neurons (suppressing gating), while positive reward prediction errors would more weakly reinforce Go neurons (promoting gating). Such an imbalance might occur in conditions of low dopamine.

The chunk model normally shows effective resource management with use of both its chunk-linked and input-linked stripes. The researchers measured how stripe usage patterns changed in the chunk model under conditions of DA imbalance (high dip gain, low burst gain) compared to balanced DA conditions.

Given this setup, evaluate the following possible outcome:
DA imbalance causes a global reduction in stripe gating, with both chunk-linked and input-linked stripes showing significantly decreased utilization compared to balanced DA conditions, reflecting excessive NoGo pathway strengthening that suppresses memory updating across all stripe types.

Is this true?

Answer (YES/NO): YES